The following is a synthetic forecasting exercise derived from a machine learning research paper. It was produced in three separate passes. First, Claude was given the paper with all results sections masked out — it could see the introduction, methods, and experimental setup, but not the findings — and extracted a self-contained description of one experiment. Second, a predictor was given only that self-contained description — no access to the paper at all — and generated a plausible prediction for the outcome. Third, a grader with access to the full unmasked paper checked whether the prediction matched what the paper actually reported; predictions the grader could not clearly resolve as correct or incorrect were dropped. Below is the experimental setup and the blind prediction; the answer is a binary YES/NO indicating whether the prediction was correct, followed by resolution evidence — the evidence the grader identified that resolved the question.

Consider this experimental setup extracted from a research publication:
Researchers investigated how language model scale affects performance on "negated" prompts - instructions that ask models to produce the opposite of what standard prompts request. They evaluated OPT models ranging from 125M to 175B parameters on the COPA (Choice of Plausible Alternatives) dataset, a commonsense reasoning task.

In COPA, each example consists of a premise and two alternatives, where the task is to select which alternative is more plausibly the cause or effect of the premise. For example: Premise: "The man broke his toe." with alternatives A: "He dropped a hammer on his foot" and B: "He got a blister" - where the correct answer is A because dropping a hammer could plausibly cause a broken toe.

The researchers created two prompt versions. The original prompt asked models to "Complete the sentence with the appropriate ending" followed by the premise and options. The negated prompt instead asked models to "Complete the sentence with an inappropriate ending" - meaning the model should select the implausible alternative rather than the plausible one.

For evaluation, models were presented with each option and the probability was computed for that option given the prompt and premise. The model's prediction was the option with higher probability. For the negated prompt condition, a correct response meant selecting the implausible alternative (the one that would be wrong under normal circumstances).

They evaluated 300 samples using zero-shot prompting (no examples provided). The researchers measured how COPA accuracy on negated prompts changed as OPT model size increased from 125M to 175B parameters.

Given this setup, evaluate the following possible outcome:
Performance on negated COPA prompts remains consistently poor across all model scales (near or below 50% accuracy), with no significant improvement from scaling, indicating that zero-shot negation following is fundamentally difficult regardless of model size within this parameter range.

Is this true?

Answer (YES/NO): NO